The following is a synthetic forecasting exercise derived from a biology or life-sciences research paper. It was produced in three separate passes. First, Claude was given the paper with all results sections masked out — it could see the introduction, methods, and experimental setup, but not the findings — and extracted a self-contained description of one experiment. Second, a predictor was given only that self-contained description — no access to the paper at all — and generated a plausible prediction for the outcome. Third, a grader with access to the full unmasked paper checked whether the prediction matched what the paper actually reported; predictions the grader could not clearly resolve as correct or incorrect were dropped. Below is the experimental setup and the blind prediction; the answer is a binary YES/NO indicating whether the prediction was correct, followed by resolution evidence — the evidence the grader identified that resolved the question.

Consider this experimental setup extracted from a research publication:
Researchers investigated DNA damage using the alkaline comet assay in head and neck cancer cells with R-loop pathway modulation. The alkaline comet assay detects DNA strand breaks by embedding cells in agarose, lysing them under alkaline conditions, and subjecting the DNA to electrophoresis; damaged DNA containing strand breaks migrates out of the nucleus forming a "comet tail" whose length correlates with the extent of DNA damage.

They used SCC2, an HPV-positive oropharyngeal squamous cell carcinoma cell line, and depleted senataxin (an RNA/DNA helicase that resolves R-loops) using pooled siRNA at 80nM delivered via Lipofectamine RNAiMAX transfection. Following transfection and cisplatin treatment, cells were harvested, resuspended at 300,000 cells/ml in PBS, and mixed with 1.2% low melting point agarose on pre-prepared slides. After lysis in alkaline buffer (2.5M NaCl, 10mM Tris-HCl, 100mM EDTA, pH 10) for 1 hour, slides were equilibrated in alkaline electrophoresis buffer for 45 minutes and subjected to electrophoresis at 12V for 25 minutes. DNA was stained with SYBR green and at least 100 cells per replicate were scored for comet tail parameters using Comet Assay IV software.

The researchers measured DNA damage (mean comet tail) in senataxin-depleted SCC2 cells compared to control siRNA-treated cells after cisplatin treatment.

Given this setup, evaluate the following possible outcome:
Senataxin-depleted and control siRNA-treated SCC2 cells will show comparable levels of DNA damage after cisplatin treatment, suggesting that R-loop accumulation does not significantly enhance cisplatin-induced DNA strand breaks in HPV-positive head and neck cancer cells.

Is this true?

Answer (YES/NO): NO